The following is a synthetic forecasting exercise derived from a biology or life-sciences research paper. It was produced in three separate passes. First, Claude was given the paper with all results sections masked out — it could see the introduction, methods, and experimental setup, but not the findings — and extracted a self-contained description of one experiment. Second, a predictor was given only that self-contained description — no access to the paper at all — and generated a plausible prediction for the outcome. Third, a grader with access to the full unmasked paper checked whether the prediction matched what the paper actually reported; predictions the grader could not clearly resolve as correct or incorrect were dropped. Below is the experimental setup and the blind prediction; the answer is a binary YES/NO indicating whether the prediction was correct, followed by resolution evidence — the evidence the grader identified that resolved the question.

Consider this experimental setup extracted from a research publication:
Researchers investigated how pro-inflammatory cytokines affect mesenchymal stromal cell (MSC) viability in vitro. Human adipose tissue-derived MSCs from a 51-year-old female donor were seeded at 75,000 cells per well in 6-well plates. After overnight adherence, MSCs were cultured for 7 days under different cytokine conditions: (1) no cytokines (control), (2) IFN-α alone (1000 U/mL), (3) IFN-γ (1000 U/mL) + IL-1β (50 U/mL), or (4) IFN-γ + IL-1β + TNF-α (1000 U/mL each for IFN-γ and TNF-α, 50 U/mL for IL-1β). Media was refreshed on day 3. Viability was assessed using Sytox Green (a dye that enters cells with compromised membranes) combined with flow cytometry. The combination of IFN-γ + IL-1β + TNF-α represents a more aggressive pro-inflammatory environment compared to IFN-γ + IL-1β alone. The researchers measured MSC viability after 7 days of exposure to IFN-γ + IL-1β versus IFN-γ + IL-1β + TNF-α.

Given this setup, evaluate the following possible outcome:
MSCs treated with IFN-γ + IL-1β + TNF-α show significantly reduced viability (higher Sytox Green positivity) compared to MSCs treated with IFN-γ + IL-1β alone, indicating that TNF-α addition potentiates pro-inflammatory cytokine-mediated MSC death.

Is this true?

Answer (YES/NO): YES